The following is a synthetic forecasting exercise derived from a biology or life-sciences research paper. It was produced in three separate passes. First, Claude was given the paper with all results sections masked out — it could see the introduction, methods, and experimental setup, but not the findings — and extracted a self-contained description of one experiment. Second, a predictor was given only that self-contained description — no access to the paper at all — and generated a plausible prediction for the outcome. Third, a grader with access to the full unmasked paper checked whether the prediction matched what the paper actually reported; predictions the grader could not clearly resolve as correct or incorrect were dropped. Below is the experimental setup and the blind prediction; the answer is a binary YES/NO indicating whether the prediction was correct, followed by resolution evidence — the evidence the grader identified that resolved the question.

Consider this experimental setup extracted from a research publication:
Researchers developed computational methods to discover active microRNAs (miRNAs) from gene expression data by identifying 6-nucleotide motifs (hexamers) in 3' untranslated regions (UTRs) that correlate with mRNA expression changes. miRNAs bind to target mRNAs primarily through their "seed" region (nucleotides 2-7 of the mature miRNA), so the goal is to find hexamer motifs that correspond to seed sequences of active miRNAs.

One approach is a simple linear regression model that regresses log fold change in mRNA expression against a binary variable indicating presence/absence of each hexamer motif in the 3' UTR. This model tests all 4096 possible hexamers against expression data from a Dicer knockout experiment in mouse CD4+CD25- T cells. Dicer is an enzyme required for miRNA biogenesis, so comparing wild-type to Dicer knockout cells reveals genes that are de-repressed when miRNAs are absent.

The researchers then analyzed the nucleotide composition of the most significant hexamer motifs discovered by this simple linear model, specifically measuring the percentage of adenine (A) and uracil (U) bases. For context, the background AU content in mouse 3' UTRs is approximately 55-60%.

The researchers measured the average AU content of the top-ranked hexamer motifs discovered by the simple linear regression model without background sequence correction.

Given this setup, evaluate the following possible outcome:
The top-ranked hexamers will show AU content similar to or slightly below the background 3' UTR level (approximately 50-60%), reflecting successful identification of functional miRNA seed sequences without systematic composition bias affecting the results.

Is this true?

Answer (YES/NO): NO